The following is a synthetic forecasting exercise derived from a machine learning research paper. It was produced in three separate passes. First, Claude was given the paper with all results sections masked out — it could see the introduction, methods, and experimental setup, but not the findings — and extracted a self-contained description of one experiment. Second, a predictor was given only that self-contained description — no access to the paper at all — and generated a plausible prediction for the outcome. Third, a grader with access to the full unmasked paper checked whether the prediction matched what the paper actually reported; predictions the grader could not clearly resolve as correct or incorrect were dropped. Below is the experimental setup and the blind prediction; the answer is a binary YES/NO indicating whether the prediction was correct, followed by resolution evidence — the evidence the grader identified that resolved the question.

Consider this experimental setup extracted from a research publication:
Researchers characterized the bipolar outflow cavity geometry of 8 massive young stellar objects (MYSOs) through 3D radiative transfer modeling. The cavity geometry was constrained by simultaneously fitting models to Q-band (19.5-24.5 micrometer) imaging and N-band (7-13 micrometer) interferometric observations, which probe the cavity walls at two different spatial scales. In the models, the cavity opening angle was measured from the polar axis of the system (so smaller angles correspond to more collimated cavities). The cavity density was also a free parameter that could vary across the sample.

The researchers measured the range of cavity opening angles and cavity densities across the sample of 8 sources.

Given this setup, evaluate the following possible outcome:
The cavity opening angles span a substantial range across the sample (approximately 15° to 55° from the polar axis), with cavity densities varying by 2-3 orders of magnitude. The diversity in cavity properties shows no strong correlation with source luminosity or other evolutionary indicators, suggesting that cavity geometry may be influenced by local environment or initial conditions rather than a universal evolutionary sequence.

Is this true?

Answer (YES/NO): NO